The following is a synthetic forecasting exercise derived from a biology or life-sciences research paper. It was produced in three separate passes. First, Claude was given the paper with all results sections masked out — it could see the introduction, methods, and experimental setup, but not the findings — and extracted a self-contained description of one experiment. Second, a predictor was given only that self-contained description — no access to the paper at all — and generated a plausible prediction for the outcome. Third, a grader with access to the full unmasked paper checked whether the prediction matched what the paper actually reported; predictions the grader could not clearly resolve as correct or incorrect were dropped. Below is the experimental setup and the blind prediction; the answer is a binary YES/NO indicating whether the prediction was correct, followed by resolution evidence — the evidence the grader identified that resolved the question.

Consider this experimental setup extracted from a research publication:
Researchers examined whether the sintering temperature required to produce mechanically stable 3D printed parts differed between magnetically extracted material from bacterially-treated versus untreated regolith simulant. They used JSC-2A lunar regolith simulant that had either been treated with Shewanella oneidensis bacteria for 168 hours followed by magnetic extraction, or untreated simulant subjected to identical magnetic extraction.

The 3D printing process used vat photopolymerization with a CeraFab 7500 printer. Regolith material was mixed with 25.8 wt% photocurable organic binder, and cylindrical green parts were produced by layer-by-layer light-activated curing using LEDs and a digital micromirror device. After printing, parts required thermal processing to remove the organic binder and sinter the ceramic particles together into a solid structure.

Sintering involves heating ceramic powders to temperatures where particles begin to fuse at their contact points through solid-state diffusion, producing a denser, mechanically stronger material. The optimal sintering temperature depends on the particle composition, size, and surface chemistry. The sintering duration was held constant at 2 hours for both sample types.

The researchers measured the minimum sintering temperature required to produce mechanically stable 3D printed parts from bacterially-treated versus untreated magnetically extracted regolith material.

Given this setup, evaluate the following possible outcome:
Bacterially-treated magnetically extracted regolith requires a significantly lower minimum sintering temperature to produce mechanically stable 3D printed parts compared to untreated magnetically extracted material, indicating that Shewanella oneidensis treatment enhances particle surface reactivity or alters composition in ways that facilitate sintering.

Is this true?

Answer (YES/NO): NO